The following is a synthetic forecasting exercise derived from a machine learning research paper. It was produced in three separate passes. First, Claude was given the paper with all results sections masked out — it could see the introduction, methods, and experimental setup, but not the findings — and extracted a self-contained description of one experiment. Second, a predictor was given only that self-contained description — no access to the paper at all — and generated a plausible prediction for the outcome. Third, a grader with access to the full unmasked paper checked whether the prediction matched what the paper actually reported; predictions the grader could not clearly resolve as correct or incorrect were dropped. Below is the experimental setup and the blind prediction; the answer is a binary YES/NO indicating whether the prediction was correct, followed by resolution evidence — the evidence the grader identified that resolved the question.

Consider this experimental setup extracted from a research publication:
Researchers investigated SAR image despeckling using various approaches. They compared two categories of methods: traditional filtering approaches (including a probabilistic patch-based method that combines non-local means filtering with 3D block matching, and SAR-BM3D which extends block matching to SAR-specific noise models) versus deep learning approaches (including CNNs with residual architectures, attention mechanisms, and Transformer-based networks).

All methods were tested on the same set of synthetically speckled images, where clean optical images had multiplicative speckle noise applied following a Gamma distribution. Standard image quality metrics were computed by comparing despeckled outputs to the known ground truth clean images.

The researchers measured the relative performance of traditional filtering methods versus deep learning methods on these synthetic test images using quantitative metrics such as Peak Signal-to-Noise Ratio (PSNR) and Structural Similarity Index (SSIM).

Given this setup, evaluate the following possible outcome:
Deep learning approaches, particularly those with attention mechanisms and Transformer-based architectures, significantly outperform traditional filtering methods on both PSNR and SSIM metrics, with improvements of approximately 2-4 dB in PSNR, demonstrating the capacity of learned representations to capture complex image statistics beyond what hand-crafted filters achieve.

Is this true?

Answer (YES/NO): NO